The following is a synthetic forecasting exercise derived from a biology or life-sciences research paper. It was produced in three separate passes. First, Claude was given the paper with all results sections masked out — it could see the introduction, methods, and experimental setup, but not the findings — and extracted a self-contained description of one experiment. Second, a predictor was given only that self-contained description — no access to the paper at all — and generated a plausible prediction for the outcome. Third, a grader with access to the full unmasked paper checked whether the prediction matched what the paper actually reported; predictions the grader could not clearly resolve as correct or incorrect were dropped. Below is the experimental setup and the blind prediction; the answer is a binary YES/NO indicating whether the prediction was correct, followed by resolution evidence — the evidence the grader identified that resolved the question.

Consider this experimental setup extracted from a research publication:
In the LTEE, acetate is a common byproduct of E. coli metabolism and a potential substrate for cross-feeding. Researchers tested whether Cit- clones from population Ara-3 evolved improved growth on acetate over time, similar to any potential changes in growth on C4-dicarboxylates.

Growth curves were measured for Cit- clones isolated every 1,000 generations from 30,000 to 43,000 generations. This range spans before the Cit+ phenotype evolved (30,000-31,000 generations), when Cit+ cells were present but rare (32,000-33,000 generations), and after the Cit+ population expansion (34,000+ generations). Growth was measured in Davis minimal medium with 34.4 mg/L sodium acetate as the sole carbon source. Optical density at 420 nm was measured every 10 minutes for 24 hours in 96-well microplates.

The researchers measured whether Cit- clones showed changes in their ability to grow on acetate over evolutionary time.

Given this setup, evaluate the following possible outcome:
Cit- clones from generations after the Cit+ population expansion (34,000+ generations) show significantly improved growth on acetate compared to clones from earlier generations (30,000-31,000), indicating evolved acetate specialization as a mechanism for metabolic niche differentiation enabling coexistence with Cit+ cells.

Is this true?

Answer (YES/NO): NO